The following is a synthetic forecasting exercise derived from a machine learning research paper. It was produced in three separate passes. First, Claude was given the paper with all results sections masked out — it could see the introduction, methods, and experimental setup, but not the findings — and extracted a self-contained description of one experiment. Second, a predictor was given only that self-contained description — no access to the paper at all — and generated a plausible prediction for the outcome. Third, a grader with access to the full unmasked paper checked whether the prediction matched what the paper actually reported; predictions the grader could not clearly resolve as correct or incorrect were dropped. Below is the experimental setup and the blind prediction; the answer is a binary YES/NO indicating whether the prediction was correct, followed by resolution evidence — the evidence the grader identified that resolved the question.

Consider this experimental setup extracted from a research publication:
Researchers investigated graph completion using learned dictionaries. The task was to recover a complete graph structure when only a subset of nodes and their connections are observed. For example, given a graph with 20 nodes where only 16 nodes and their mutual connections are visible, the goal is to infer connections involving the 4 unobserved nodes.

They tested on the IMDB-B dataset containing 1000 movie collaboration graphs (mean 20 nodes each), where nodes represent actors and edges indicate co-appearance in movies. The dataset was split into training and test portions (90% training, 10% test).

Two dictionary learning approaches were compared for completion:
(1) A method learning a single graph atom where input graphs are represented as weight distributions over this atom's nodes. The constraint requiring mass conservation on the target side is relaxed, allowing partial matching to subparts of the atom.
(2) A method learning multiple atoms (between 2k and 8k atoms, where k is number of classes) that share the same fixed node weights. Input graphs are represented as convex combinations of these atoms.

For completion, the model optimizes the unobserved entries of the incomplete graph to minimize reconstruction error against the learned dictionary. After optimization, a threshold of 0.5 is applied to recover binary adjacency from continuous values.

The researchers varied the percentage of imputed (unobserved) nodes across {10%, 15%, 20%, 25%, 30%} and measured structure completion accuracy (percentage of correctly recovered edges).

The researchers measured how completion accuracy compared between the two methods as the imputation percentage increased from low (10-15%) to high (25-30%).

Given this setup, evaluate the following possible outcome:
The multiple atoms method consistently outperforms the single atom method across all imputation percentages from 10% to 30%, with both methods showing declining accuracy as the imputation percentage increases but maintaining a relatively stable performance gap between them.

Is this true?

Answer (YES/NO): NO